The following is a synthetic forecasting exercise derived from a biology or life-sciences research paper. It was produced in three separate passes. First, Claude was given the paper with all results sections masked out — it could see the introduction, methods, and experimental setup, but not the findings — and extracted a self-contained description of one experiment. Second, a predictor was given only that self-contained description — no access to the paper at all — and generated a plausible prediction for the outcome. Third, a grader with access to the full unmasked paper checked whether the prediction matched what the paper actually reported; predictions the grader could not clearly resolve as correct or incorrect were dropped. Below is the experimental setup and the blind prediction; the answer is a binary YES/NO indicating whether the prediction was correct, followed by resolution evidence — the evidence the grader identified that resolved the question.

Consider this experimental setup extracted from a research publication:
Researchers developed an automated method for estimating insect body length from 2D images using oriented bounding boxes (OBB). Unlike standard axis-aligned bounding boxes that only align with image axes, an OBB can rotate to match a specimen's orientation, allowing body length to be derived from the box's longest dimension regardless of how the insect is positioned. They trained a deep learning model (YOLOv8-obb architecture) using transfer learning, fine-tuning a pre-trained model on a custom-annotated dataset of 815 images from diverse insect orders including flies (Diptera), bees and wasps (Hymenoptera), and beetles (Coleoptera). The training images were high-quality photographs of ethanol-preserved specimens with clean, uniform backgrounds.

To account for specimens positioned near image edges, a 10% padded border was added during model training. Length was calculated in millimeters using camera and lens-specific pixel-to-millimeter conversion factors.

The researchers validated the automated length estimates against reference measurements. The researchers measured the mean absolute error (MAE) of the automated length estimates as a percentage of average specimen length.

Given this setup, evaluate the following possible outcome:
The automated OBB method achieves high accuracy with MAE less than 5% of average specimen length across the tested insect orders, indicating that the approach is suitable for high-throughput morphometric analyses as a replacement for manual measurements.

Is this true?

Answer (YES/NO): NO